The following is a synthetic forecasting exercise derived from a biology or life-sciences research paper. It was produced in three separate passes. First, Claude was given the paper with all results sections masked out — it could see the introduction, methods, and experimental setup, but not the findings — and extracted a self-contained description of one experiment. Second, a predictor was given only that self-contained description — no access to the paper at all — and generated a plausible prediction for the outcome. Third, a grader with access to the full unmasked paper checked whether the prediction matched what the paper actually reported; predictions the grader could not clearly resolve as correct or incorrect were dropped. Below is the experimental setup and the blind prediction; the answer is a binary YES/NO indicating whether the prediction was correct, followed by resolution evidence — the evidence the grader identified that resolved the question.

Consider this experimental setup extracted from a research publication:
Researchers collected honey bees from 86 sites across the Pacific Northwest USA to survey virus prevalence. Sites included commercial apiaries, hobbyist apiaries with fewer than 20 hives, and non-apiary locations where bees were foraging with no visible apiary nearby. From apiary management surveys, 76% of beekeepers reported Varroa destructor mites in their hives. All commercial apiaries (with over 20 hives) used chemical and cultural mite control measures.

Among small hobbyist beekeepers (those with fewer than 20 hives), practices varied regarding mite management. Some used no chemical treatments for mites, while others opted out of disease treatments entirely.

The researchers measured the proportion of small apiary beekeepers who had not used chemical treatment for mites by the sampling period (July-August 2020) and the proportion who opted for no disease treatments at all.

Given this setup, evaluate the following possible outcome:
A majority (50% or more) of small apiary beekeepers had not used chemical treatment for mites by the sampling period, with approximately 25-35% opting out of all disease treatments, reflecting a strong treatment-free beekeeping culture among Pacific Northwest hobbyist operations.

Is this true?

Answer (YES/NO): NO